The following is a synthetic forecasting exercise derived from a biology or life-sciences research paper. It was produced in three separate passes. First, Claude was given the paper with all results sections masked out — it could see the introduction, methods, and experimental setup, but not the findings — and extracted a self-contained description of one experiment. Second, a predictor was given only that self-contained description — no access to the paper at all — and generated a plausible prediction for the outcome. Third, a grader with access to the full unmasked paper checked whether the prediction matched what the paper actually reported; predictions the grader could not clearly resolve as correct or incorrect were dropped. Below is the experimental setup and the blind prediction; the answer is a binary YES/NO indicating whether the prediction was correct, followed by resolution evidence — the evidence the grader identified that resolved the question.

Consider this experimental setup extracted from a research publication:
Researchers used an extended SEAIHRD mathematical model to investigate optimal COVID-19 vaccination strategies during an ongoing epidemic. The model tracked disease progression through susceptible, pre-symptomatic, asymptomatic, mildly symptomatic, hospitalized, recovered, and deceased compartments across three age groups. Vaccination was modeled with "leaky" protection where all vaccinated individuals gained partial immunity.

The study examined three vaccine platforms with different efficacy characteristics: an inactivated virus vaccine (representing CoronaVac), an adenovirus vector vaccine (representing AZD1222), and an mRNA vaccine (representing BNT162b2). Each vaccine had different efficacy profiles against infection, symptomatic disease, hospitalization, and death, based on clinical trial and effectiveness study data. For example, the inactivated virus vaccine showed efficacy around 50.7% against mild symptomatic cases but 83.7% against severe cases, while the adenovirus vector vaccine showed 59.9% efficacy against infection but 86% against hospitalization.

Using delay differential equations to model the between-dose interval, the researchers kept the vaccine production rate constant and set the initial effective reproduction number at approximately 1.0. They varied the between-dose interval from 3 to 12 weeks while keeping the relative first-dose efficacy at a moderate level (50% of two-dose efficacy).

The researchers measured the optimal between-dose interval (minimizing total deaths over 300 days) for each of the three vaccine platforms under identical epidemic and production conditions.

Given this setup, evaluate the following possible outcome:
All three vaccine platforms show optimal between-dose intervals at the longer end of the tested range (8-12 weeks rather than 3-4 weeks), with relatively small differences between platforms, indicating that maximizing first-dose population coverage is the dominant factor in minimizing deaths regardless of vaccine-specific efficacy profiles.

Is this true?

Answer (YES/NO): NO